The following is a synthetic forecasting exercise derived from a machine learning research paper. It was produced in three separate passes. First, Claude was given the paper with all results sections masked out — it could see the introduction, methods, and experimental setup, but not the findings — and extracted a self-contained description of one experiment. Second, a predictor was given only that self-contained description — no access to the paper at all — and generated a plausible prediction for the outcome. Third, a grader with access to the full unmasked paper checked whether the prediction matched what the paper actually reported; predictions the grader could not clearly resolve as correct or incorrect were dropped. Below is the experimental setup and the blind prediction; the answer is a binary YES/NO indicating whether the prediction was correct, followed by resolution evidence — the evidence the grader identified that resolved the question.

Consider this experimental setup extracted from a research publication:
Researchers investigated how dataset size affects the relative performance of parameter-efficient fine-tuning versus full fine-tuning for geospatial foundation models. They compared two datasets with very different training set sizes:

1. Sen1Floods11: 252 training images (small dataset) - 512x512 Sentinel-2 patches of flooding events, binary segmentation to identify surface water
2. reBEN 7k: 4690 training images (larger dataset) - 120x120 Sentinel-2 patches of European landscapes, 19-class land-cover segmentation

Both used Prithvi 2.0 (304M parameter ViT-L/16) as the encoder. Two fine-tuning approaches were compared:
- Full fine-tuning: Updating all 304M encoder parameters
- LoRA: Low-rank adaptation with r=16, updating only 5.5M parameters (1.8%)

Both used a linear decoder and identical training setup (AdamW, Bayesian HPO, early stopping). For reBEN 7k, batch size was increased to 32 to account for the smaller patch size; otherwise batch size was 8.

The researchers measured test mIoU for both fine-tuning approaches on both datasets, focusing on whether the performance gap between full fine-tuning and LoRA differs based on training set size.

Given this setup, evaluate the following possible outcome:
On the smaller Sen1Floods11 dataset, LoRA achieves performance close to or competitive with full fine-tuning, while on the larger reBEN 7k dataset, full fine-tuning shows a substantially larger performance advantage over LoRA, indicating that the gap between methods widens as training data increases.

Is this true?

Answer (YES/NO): NO